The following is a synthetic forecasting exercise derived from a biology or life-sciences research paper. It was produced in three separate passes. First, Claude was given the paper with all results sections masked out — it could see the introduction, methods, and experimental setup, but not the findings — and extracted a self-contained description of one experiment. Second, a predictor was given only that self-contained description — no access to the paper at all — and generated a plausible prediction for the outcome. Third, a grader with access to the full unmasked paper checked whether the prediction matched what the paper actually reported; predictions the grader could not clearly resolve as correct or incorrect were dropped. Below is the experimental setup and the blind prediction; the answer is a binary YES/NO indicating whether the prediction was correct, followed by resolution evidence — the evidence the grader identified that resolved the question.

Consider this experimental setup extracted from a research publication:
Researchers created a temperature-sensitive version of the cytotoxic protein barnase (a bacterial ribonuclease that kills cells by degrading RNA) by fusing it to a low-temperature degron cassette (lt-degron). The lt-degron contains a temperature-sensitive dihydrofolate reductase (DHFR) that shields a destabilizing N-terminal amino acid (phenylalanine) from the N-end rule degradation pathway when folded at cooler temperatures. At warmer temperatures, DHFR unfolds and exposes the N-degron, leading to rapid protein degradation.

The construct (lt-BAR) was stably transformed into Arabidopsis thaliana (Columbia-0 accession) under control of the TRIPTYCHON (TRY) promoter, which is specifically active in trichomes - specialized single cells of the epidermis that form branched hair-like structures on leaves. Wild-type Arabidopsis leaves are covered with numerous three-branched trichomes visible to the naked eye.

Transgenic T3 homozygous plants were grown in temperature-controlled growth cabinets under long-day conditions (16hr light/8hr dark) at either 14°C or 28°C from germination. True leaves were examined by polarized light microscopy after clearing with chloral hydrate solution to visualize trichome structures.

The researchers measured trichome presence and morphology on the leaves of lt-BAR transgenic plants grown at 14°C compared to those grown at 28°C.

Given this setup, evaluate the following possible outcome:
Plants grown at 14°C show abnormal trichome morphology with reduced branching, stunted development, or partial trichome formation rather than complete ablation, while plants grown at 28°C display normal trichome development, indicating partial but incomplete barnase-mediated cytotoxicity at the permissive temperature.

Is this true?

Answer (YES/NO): NO